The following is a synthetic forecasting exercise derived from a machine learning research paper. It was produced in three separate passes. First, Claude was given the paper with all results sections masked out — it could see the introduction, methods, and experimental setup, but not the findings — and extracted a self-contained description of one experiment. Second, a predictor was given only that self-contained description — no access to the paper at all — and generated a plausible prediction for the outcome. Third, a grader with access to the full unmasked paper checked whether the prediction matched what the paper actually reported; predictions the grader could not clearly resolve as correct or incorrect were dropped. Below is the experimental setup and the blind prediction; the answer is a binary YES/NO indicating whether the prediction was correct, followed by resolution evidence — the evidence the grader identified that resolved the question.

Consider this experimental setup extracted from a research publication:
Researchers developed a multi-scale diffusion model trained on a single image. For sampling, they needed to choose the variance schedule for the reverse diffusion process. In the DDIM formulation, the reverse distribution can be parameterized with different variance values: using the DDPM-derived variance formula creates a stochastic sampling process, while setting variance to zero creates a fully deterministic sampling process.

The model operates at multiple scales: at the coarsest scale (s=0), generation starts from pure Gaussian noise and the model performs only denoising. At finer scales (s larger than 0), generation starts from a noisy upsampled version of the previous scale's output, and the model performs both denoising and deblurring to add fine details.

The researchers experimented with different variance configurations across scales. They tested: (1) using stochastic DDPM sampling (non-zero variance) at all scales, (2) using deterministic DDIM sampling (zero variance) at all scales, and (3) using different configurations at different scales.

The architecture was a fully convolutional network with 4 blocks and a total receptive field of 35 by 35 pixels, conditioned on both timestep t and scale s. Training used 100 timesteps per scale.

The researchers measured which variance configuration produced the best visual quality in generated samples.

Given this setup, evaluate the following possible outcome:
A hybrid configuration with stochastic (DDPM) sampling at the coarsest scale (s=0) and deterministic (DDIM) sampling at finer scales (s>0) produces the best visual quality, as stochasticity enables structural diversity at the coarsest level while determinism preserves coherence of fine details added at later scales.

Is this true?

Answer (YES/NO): YES